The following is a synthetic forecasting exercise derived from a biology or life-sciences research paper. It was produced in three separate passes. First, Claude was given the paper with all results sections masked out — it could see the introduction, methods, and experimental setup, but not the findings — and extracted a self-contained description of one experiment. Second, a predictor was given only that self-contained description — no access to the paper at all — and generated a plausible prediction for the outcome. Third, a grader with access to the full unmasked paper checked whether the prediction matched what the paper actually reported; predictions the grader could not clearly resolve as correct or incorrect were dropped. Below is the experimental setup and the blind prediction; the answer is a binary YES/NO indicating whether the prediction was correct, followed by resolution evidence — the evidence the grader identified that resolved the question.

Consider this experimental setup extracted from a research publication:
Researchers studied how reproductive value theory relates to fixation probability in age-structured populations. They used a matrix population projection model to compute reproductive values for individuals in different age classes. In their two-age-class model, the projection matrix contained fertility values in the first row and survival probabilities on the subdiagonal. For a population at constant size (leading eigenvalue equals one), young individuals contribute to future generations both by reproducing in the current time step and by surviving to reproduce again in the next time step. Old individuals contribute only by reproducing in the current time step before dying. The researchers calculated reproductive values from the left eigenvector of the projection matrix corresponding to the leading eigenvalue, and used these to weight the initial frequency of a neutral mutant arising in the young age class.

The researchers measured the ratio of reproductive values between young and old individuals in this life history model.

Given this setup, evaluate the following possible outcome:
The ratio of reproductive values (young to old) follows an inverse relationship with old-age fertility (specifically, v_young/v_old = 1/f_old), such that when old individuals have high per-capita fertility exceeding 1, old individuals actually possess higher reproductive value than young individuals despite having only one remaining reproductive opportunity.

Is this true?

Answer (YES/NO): YES